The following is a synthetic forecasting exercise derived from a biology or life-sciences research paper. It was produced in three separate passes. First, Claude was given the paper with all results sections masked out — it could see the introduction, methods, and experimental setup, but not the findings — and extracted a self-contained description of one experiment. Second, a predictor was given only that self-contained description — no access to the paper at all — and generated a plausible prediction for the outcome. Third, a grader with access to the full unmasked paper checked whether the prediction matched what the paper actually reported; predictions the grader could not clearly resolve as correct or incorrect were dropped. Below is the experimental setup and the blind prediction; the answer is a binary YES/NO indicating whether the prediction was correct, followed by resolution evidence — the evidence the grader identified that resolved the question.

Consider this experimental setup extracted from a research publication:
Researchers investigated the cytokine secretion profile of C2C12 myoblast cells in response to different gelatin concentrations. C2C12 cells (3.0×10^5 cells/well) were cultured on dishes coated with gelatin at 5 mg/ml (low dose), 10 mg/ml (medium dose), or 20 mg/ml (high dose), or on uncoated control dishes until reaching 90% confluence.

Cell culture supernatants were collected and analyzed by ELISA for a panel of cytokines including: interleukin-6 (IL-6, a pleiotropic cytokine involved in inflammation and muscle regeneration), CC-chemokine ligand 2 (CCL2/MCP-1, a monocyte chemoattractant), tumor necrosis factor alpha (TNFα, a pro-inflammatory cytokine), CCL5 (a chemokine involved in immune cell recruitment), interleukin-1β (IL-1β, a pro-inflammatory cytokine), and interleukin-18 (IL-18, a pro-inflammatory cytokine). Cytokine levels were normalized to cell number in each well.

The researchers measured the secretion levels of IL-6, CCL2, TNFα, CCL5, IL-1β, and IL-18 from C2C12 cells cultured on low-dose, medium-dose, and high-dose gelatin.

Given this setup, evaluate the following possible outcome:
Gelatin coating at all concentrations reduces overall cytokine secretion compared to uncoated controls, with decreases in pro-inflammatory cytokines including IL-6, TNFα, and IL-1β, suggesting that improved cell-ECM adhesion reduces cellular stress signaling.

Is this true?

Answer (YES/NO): NO